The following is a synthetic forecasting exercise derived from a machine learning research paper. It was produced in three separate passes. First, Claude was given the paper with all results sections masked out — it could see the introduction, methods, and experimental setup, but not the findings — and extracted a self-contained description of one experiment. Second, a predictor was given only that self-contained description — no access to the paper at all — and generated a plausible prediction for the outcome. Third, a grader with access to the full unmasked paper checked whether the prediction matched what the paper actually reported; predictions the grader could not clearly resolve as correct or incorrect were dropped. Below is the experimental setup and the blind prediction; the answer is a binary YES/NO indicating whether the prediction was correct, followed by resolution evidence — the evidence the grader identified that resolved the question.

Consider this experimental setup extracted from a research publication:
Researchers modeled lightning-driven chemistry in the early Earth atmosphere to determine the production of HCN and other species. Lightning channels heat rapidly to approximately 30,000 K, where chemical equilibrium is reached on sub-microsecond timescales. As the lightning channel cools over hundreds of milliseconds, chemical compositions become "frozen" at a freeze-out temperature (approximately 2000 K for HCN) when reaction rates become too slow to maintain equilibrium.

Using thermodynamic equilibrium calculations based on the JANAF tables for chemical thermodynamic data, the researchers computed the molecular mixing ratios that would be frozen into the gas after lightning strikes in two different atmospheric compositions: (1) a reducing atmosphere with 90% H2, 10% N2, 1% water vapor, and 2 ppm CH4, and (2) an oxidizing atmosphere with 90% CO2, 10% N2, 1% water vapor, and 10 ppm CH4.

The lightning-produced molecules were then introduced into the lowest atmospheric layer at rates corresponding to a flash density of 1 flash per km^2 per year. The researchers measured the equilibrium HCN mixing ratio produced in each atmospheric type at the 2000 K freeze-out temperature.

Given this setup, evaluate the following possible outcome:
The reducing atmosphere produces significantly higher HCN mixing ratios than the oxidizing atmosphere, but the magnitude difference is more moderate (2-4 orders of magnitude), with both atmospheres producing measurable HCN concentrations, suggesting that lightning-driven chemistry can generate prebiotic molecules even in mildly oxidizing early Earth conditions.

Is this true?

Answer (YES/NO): YES